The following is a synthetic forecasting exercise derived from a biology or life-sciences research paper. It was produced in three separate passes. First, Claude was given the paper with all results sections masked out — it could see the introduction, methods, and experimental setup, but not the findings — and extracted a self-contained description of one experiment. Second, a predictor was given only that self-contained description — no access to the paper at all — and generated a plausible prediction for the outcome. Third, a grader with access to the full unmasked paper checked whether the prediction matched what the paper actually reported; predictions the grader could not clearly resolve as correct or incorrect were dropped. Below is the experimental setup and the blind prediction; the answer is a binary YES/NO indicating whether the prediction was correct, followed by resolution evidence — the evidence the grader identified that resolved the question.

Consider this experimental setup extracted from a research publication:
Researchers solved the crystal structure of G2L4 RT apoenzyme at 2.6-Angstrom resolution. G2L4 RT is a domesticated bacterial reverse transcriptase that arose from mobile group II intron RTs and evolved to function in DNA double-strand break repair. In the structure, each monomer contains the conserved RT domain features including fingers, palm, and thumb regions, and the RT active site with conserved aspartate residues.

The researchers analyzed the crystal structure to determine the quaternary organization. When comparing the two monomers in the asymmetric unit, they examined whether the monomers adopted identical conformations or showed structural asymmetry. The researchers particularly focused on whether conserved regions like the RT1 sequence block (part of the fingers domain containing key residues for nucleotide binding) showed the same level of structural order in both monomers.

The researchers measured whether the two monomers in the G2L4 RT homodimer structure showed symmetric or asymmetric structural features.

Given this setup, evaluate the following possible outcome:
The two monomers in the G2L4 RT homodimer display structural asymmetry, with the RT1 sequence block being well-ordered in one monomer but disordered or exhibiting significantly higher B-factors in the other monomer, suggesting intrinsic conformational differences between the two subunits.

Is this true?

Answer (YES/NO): NO